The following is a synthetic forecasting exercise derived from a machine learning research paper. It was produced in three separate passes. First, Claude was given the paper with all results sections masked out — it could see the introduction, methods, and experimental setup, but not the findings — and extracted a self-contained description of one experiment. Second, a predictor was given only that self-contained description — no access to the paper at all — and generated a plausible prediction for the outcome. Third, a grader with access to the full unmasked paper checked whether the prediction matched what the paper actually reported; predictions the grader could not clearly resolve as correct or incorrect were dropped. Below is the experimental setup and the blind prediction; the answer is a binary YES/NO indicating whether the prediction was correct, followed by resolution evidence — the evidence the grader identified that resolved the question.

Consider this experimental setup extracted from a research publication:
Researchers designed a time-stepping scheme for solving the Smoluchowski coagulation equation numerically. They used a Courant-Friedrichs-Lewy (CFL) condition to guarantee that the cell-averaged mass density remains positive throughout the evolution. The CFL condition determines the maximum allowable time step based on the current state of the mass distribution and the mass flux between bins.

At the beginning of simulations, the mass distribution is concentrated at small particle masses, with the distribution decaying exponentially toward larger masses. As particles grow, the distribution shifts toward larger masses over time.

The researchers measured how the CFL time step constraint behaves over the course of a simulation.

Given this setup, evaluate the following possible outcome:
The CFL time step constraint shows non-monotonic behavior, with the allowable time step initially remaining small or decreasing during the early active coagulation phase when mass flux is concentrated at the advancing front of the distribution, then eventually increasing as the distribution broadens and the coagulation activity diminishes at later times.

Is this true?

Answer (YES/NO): NO